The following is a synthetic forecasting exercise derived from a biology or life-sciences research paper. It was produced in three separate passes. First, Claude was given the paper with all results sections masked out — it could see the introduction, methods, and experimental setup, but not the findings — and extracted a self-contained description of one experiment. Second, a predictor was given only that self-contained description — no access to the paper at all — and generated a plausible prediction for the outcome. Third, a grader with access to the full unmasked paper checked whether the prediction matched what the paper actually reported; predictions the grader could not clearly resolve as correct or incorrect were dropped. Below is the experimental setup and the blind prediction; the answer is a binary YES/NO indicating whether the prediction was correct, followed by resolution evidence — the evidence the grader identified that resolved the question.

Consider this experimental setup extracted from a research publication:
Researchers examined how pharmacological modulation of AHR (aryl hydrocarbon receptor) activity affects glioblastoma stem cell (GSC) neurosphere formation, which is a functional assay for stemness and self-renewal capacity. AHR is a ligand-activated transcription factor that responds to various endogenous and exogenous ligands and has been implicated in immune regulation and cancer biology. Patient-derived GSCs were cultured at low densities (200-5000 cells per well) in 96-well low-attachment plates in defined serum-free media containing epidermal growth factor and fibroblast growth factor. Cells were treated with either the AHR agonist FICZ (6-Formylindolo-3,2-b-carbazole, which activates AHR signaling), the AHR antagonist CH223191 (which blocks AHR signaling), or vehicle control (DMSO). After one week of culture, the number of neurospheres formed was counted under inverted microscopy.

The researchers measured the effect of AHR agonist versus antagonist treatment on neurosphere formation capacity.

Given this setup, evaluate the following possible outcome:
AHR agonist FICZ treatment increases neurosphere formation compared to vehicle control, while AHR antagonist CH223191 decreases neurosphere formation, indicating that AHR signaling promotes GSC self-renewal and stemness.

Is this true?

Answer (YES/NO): YES